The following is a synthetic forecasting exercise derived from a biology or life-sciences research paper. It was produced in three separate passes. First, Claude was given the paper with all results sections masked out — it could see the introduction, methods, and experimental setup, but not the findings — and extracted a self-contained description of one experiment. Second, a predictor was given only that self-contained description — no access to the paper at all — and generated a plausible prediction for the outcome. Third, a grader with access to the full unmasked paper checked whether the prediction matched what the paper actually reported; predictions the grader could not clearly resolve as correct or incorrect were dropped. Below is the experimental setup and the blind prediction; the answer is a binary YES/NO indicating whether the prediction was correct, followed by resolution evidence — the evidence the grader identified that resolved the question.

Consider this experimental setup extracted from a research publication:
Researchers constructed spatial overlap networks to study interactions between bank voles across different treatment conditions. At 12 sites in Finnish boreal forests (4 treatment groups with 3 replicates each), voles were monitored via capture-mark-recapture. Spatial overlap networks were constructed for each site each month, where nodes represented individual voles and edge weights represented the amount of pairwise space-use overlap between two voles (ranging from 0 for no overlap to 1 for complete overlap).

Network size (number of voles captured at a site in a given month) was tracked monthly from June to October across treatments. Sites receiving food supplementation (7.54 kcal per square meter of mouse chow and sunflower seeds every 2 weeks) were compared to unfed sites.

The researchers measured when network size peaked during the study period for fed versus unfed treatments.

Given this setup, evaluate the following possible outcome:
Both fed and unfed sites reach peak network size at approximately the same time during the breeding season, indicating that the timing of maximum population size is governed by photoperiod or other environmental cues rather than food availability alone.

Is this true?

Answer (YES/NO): NO